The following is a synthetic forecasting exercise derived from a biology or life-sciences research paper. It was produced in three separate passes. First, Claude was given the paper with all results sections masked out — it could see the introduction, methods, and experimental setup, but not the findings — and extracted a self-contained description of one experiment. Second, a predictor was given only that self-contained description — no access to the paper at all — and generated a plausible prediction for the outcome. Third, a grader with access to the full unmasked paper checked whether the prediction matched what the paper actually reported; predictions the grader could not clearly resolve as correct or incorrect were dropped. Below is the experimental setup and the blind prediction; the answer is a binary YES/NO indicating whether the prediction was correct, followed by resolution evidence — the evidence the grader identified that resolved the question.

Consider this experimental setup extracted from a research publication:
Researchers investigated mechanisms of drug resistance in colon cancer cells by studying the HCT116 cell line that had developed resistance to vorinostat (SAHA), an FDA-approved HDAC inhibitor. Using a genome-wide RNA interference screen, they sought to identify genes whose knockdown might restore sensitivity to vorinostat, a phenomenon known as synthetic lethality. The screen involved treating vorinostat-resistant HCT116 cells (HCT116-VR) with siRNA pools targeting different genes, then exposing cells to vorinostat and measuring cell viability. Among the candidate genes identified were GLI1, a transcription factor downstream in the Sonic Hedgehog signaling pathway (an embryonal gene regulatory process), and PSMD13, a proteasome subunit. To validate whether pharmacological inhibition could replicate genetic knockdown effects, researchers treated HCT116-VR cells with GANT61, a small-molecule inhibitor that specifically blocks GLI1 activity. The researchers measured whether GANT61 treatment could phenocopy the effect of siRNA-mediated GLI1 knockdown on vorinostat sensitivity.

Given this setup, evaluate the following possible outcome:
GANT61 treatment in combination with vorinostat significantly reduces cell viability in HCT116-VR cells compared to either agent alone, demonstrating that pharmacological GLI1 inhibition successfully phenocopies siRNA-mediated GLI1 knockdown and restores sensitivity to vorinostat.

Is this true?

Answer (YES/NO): YES